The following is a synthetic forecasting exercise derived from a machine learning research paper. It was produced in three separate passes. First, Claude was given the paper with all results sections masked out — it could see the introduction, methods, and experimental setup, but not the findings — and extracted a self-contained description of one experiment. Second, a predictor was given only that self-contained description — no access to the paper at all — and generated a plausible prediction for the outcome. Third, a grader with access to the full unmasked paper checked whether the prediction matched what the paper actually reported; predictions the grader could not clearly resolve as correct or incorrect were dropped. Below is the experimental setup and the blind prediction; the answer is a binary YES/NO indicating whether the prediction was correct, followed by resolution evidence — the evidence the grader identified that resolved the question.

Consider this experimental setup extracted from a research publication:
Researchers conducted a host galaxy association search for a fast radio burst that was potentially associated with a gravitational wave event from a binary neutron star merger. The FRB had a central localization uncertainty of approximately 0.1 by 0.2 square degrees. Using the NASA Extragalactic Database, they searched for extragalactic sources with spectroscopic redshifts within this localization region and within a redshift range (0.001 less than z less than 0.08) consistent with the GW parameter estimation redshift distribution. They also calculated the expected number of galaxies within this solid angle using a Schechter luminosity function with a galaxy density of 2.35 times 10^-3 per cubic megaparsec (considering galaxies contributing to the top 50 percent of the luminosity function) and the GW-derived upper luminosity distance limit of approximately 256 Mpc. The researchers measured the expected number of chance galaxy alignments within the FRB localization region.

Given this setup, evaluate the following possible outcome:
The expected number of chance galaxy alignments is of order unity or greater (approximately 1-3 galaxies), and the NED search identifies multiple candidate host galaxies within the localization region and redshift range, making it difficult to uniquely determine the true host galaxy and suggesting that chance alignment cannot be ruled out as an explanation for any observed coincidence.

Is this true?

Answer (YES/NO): NO